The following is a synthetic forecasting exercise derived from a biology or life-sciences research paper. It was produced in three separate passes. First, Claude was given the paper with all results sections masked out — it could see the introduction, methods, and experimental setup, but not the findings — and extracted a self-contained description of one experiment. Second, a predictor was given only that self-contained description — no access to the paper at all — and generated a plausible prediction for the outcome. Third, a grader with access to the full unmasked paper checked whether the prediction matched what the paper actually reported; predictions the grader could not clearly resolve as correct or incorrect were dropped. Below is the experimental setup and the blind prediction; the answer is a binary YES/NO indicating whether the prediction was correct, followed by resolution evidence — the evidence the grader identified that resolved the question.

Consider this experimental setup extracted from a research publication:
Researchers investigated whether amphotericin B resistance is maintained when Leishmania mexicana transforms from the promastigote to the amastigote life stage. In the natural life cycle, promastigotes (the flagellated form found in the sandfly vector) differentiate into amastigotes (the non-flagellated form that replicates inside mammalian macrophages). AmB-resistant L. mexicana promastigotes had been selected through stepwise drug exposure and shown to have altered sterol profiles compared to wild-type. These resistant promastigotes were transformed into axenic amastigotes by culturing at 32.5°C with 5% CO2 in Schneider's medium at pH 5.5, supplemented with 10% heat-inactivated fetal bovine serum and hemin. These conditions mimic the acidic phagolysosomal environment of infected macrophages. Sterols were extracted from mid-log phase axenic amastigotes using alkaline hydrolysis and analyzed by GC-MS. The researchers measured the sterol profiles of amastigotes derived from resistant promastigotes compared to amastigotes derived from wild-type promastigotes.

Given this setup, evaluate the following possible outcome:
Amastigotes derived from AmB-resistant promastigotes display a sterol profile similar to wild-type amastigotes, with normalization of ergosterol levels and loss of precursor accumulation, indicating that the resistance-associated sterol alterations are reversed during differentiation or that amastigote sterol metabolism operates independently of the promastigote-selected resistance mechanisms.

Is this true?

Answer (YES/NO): NO